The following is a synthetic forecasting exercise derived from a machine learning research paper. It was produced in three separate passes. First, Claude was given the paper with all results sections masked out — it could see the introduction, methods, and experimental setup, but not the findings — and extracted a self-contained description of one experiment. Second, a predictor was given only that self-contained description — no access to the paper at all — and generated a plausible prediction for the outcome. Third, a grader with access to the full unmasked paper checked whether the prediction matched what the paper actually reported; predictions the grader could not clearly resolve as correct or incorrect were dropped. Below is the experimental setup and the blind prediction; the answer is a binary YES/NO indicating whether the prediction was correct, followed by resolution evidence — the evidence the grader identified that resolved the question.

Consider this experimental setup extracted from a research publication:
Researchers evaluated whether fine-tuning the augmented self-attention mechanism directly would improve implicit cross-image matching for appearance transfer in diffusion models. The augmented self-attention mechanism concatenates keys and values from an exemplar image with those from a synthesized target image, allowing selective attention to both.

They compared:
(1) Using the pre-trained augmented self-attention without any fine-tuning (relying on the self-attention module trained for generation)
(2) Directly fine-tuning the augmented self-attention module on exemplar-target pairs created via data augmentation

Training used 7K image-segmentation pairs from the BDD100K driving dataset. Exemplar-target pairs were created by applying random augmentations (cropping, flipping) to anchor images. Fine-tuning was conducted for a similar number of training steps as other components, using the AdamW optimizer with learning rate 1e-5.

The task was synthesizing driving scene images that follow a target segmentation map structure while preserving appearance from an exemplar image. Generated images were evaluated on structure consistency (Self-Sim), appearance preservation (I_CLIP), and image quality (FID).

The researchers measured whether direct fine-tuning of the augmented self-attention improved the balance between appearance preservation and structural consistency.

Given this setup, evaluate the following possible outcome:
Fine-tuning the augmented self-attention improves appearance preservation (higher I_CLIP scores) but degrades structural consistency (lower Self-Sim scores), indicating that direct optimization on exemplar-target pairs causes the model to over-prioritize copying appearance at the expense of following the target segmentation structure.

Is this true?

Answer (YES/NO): NO